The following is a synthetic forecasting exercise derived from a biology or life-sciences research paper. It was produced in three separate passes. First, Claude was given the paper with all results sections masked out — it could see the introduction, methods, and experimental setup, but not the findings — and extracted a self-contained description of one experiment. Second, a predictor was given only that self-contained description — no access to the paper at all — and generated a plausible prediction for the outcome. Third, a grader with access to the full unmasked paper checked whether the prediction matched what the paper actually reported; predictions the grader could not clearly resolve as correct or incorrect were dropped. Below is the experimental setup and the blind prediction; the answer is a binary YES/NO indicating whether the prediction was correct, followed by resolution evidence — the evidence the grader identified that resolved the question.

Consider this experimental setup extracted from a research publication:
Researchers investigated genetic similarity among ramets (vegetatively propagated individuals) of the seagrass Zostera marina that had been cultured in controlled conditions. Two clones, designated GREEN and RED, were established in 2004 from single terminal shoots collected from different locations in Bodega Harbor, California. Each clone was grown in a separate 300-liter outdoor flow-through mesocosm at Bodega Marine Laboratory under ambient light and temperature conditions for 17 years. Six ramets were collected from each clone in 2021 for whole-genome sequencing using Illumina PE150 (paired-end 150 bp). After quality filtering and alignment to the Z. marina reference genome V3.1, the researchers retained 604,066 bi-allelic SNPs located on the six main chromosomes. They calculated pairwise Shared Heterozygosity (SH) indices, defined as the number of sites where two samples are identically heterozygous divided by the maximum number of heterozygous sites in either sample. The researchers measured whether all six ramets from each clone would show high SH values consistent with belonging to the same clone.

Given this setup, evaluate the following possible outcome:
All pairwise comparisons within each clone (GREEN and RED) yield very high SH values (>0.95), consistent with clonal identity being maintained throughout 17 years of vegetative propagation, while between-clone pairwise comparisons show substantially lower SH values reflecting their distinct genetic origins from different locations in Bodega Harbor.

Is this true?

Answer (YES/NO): NO